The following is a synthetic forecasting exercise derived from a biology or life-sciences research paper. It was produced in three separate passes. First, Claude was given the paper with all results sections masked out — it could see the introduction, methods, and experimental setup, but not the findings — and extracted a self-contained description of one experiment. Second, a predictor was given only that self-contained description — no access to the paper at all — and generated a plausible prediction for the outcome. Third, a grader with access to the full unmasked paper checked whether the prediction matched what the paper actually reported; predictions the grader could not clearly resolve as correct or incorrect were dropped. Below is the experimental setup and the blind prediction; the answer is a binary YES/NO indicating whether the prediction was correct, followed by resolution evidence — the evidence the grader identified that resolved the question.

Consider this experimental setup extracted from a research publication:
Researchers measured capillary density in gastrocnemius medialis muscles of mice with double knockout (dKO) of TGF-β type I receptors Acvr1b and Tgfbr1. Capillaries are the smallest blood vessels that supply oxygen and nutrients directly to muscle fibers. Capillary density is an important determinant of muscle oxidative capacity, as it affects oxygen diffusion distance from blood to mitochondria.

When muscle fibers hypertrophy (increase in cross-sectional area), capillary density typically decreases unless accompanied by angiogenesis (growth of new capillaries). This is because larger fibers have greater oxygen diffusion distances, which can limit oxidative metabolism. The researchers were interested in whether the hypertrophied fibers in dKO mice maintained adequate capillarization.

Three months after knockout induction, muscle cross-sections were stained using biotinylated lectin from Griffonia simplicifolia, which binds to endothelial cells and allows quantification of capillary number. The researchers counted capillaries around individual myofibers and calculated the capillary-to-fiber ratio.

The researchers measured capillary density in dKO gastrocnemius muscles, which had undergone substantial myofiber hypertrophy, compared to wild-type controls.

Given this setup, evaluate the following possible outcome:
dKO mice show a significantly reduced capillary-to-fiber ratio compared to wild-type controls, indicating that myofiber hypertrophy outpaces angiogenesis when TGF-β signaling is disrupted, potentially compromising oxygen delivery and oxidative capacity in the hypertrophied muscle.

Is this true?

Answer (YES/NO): NO